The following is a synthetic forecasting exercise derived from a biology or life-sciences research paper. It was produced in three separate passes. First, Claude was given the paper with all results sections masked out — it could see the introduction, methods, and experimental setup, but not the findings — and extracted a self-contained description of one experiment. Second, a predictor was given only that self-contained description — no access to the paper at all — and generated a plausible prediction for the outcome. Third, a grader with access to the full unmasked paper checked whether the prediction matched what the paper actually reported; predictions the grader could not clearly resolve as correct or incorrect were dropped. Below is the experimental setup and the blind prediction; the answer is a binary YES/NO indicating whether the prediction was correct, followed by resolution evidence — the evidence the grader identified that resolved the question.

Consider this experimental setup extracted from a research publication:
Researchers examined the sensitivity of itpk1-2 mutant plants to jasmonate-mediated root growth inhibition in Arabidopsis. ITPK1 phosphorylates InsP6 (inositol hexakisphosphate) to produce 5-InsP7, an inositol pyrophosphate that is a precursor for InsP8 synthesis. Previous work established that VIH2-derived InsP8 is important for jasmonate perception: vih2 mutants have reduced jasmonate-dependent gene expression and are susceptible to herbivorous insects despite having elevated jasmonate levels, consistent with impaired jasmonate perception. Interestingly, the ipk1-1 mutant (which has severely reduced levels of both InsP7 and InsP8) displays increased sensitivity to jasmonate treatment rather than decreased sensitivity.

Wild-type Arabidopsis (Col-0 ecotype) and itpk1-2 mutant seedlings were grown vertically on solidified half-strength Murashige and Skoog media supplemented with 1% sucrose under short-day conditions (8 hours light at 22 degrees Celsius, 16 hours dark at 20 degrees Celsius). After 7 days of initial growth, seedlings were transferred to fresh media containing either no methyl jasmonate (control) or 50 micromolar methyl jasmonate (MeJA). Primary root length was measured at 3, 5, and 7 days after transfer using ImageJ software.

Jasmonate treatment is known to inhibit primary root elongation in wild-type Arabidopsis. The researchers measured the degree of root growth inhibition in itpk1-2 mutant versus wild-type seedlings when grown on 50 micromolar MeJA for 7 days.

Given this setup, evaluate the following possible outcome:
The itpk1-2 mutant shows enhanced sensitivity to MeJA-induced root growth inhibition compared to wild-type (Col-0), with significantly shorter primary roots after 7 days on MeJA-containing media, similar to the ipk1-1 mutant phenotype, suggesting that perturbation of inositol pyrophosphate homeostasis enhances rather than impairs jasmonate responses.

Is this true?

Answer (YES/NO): YES